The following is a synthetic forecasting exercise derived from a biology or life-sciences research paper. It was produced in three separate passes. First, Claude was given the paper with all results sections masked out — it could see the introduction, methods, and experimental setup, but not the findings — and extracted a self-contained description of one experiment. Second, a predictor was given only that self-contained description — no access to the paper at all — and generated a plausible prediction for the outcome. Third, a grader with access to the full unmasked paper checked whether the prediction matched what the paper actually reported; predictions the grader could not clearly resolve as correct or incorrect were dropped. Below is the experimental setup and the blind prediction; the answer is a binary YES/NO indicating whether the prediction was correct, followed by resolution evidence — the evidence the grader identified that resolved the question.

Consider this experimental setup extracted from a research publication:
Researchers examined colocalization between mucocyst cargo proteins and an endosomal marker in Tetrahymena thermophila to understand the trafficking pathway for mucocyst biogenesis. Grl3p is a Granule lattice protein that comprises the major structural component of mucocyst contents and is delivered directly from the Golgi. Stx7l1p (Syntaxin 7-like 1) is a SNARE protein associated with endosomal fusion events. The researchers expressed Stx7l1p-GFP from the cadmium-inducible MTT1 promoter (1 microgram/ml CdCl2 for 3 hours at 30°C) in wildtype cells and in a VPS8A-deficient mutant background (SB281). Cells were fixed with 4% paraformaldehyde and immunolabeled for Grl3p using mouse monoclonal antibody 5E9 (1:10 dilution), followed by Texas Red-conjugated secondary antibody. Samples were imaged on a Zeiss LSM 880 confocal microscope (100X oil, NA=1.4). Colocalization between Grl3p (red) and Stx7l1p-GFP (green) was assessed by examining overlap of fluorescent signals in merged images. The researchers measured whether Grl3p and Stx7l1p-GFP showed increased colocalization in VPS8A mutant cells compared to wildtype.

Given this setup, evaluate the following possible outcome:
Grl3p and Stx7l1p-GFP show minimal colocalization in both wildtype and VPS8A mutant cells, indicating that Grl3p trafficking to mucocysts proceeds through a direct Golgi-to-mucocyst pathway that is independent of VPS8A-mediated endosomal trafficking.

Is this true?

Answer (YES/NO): NO